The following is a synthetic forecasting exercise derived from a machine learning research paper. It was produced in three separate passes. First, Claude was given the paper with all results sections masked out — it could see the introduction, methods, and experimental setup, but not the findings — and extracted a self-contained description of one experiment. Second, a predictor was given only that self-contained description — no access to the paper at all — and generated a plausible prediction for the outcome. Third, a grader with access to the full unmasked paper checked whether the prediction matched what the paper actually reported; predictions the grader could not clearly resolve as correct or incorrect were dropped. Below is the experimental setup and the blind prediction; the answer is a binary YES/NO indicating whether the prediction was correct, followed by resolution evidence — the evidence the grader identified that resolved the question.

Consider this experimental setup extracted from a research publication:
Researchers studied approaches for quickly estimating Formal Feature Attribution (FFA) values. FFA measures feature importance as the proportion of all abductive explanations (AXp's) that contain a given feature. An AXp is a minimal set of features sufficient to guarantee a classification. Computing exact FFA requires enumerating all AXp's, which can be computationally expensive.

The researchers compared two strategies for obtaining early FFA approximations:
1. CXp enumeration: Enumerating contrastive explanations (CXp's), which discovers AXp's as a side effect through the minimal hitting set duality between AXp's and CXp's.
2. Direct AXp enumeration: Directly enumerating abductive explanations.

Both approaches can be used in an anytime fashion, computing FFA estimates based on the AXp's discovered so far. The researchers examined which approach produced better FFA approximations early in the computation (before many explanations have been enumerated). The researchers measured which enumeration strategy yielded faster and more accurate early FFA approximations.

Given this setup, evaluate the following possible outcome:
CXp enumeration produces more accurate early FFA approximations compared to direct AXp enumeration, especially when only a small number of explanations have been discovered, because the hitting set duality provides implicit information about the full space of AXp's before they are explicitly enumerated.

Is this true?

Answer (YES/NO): YES